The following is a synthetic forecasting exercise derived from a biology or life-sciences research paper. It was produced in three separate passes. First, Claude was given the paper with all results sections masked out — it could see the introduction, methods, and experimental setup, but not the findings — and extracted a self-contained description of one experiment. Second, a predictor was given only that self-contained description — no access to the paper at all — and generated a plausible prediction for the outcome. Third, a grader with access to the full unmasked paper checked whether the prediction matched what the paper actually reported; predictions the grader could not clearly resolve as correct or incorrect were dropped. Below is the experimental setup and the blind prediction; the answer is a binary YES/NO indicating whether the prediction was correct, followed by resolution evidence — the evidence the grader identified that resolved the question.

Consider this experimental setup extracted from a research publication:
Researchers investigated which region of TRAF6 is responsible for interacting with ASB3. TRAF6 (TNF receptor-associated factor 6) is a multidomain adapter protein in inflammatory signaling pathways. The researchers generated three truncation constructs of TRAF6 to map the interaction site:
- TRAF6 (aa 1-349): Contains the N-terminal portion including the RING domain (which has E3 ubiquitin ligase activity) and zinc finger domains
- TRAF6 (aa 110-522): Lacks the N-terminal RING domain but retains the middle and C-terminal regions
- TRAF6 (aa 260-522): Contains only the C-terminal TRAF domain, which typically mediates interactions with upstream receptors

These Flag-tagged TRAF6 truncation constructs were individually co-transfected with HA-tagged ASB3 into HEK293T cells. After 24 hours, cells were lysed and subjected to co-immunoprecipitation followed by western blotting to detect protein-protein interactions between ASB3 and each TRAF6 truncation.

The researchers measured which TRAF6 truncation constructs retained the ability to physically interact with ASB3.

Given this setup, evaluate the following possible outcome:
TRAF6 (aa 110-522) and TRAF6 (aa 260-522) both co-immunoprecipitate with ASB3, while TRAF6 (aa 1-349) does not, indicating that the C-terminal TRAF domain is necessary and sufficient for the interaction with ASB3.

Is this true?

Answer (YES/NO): YES